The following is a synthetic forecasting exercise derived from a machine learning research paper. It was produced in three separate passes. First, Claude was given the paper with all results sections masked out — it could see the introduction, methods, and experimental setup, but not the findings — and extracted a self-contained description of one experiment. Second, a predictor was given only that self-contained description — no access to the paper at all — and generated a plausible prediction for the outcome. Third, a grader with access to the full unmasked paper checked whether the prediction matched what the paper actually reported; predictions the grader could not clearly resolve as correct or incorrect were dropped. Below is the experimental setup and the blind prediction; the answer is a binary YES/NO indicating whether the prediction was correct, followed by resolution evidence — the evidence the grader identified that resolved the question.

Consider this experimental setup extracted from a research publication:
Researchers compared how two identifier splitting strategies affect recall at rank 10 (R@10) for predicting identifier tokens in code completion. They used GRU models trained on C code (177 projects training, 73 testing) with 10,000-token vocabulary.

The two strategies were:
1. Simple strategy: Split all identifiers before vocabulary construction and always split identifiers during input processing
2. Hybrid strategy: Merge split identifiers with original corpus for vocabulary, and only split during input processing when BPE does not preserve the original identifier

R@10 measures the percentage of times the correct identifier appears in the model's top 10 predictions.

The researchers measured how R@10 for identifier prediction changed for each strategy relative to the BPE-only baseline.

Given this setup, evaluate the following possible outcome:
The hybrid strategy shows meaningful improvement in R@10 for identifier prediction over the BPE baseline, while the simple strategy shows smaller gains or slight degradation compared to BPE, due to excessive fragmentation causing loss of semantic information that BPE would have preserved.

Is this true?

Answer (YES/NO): YES